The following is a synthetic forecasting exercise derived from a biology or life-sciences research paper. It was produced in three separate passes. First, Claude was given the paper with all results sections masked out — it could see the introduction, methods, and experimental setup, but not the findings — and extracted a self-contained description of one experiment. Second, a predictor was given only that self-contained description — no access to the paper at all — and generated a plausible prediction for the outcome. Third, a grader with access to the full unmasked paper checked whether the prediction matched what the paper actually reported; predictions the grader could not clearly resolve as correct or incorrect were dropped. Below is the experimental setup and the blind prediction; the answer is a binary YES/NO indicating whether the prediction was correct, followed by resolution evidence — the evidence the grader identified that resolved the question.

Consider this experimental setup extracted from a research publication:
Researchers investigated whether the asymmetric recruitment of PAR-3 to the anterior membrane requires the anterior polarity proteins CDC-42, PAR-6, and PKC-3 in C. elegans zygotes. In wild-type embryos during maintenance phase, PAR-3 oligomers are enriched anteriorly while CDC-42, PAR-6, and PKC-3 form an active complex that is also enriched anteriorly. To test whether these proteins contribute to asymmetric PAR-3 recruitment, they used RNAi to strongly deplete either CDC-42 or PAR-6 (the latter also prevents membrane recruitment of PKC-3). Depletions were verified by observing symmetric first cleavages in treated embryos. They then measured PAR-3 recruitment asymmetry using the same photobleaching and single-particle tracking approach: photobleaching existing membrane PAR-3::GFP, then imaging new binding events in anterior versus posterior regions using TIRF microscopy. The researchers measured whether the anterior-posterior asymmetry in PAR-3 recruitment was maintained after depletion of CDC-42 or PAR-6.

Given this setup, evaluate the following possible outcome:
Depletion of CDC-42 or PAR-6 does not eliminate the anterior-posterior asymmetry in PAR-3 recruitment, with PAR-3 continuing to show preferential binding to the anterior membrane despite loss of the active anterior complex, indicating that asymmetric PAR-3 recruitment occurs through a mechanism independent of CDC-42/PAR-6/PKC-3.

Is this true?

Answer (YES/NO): NO